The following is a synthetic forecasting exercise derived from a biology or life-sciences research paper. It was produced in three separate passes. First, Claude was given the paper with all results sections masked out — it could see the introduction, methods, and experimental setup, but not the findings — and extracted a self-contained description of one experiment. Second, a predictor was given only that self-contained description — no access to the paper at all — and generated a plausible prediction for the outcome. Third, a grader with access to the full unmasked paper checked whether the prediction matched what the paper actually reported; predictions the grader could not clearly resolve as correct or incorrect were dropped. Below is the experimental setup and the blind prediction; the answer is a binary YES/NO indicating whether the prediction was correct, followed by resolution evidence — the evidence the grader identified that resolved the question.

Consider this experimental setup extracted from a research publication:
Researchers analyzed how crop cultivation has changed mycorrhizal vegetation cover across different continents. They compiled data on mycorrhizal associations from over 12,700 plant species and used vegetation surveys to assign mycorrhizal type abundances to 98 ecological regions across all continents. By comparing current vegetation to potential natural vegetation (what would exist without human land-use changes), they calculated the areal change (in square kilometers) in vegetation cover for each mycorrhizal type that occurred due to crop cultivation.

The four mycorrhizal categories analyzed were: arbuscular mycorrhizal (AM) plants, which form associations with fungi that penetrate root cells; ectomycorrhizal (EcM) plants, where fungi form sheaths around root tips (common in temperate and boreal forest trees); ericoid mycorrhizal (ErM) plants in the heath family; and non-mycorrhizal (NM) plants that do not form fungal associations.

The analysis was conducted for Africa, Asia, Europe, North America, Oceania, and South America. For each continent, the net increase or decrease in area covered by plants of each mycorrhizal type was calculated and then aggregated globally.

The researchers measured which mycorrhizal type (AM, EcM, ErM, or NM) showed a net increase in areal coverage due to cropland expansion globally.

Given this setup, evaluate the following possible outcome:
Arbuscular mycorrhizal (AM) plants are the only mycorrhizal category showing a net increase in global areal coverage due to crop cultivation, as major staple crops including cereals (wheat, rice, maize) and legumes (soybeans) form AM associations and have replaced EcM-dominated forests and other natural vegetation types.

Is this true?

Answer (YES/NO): NO